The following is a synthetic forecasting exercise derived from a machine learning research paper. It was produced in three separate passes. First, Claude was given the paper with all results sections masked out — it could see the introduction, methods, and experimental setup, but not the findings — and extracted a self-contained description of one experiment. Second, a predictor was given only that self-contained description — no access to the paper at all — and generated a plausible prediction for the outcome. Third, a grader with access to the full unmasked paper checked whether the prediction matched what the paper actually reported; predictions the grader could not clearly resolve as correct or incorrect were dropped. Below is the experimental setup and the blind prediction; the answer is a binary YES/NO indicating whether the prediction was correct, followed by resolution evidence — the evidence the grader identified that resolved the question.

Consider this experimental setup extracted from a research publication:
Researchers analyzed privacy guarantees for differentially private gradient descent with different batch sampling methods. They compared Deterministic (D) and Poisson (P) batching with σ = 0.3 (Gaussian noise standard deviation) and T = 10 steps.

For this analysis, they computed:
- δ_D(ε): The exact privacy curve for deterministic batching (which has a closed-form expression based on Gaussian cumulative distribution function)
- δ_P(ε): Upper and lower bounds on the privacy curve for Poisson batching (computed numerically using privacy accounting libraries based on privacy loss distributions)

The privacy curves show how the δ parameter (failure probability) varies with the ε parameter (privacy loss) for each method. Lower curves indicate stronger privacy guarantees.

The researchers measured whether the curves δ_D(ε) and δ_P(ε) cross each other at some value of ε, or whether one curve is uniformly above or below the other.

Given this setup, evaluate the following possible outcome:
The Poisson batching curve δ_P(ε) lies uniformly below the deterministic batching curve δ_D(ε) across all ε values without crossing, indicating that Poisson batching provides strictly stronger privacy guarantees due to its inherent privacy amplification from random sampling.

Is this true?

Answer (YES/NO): NO